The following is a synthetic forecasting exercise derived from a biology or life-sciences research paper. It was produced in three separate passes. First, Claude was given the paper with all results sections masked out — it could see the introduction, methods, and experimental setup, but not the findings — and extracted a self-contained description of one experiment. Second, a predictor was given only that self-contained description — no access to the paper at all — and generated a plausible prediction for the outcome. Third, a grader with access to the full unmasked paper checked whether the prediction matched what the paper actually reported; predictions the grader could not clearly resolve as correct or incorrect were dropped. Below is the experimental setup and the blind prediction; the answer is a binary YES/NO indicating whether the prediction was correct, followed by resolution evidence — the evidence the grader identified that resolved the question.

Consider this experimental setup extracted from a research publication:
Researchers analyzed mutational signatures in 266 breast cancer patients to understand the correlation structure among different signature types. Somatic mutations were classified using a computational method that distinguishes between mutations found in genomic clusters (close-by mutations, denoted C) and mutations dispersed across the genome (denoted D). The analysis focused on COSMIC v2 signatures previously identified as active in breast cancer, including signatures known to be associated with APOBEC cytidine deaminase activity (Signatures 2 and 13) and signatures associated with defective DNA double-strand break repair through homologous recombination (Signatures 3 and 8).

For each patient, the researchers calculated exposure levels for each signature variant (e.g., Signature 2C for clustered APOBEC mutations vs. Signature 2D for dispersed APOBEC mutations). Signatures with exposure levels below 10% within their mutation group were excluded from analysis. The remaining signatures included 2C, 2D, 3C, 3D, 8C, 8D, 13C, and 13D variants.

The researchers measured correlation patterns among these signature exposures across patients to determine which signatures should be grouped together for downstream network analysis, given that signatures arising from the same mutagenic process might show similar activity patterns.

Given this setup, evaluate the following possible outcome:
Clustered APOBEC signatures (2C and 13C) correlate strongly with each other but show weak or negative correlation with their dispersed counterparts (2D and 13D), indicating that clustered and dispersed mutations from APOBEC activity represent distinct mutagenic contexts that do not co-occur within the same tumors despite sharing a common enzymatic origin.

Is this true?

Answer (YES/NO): NO